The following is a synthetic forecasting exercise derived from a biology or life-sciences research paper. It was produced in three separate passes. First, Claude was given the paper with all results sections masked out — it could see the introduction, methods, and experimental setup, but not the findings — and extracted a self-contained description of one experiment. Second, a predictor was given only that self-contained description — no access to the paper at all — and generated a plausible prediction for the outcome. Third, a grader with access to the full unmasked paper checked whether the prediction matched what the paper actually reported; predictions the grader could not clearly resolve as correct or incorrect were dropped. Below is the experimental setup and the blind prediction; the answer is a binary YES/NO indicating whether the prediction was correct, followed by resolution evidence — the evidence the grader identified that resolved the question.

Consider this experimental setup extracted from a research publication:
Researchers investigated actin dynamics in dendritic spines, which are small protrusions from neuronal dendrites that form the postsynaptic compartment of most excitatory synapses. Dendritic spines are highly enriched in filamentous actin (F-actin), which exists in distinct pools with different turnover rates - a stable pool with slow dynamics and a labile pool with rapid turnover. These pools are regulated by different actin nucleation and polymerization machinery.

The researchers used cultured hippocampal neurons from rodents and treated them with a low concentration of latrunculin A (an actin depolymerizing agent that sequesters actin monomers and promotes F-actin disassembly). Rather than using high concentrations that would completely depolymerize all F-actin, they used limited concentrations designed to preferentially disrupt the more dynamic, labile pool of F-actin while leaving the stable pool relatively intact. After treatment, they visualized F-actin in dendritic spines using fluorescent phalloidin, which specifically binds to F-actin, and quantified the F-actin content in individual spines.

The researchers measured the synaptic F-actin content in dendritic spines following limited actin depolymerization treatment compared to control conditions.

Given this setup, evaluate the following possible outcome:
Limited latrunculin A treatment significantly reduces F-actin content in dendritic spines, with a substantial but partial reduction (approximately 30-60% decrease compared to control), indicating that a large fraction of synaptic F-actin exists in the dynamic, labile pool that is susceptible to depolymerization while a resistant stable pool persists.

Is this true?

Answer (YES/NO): NO